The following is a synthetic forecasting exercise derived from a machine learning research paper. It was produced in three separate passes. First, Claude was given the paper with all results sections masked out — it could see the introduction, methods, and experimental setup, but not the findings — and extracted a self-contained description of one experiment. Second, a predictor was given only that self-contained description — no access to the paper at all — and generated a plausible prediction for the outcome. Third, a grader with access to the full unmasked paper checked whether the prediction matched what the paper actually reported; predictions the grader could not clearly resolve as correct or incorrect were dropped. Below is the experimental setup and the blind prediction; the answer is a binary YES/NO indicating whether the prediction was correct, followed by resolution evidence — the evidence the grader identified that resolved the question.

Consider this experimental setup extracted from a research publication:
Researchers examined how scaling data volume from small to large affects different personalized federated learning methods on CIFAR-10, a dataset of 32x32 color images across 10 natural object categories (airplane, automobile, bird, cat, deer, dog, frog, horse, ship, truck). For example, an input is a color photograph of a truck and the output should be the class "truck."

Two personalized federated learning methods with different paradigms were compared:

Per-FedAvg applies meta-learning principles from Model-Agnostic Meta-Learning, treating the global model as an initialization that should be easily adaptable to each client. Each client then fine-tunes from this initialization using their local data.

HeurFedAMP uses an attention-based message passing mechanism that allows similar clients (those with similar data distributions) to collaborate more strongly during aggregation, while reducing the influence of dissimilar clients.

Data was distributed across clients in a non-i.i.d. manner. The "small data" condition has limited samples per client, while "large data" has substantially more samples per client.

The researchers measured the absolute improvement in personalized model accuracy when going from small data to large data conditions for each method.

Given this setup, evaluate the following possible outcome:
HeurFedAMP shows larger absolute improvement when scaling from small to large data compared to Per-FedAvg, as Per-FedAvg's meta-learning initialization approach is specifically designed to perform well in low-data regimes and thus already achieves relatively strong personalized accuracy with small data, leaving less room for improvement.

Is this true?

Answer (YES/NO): NO